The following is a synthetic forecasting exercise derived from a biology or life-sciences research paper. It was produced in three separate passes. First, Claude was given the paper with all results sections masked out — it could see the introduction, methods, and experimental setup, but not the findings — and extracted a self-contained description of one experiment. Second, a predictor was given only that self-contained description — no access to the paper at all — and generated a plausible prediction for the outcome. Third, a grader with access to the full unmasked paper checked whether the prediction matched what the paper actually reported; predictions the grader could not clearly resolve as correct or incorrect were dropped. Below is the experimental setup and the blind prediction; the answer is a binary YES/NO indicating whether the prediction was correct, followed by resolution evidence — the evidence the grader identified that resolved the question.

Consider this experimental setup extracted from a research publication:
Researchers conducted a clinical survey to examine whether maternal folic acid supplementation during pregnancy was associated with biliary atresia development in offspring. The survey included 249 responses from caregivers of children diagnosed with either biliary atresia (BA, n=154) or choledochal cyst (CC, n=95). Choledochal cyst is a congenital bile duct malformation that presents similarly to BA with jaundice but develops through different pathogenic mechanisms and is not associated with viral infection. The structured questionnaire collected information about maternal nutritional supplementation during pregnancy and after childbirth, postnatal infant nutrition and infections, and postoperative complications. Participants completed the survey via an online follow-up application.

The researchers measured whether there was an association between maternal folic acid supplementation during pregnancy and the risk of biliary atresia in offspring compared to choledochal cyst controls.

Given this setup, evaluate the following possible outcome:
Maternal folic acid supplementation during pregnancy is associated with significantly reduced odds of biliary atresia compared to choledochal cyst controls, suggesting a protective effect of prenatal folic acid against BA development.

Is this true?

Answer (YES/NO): NO